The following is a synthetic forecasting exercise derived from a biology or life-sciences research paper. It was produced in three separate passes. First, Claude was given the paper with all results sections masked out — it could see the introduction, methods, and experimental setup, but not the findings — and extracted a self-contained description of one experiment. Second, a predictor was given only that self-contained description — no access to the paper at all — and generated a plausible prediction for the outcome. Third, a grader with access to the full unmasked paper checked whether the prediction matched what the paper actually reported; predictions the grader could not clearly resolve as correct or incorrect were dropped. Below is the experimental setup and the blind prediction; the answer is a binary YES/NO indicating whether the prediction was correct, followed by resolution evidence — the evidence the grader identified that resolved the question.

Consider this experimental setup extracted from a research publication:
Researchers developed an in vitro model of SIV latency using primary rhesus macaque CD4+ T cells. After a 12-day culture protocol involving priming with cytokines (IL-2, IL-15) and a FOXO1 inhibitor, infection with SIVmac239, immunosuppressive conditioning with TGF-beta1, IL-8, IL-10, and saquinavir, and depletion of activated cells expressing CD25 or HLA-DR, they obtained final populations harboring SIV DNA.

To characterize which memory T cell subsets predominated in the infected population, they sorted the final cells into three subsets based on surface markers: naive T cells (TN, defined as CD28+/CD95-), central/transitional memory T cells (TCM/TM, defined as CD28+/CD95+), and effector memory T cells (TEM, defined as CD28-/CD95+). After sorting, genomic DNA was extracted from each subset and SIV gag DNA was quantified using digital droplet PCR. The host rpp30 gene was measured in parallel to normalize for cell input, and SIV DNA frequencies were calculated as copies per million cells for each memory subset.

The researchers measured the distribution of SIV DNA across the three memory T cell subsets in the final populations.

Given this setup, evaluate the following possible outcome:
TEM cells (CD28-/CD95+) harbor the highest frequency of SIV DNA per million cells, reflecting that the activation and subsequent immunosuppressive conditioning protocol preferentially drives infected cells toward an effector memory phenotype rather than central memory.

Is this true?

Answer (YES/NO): NO